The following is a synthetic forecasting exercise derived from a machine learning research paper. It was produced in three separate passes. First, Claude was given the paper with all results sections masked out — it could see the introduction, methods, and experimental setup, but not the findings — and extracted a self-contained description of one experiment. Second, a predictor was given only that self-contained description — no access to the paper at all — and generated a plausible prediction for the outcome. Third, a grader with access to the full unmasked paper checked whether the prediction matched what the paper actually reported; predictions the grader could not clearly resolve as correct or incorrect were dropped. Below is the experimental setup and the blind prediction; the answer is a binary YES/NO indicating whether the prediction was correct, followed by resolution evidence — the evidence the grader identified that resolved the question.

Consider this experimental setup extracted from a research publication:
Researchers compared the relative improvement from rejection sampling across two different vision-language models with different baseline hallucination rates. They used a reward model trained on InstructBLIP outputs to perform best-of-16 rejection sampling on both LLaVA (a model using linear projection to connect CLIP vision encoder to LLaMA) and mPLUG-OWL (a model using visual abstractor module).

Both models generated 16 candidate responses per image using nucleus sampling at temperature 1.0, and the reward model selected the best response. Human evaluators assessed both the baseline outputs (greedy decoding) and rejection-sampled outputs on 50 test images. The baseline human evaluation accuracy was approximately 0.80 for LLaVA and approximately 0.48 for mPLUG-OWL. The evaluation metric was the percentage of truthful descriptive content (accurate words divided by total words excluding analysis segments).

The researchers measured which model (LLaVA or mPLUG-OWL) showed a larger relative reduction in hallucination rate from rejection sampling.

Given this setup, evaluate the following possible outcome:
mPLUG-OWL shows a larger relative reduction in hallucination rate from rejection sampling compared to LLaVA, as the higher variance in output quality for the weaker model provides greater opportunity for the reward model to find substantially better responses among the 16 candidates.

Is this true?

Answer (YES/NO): YES